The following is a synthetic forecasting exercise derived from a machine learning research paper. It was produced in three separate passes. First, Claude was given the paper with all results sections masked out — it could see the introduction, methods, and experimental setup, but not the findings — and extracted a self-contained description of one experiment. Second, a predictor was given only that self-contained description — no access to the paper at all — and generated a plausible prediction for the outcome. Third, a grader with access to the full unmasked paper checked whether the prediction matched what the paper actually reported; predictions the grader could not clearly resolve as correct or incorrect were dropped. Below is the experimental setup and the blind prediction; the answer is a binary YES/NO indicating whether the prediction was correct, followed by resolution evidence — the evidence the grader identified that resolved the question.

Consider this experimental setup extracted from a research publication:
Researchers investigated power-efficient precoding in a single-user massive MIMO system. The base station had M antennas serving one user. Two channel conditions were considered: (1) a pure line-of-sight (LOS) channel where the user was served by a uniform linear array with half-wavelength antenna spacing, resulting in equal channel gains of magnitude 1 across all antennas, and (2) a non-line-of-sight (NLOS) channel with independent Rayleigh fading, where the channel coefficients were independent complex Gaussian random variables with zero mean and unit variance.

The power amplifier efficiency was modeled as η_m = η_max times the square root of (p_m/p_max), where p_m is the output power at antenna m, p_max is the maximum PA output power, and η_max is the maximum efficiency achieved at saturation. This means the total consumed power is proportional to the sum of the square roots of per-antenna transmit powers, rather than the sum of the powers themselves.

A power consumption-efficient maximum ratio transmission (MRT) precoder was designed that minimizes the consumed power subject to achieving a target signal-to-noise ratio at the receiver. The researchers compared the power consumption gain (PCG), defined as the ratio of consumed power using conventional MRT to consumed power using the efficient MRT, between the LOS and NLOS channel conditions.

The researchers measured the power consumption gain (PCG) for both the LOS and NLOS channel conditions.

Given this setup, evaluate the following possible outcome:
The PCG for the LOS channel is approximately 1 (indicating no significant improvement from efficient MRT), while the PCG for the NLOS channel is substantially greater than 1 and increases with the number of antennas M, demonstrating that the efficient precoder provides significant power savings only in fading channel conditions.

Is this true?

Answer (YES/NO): YES